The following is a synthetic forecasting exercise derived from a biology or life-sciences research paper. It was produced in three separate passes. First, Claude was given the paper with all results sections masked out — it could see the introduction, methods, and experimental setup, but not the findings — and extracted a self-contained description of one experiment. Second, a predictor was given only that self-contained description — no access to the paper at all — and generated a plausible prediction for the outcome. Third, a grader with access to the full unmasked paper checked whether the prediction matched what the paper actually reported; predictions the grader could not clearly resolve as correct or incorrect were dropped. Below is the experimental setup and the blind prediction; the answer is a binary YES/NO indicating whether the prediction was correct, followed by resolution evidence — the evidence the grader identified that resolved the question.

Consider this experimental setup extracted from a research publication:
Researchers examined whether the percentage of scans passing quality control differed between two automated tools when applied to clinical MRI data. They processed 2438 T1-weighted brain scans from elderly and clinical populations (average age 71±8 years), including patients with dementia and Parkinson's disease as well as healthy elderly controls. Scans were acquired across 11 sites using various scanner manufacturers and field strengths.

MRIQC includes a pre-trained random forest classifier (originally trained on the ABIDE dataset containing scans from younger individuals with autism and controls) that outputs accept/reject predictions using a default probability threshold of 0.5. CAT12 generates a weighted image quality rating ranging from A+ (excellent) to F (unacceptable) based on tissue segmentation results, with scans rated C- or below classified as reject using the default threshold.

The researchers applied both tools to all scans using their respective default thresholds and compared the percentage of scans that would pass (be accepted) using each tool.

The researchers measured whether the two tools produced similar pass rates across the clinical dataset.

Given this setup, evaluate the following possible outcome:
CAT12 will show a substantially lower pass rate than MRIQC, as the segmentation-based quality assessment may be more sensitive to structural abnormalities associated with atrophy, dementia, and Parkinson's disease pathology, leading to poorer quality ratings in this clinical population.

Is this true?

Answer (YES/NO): NO